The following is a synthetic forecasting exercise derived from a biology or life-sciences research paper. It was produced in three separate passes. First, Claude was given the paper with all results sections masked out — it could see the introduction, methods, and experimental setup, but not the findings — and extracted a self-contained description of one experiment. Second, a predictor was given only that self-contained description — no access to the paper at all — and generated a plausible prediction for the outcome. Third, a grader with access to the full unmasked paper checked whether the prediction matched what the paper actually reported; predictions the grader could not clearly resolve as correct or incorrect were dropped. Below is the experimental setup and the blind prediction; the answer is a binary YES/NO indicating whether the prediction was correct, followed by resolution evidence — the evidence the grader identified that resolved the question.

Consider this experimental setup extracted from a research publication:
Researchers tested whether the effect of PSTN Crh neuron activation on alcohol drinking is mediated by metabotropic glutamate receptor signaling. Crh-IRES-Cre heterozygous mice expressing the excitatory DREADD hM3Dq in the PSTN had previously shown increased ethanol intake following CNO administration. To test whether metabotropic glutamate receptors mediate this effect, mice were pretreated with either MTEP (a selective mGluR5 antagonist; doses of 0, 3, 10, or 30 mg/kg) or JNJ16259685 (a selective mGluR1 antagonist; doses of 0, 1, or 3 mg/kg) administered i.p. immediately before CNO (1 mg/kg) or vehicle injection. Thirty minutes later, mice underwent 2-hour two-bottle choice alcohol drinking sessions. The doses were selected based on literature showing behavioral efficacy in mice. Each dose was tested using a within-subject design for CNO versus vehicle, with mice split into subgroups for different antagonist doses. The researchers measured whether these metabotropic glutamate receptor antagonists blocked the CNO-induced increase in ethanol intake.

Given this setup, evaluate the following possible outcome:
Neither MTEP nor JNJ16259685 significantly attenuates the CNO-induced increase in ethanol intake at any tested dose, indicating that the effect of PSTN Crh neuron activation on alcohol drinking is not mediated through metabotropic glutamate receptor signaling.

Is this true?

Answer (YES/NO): YES